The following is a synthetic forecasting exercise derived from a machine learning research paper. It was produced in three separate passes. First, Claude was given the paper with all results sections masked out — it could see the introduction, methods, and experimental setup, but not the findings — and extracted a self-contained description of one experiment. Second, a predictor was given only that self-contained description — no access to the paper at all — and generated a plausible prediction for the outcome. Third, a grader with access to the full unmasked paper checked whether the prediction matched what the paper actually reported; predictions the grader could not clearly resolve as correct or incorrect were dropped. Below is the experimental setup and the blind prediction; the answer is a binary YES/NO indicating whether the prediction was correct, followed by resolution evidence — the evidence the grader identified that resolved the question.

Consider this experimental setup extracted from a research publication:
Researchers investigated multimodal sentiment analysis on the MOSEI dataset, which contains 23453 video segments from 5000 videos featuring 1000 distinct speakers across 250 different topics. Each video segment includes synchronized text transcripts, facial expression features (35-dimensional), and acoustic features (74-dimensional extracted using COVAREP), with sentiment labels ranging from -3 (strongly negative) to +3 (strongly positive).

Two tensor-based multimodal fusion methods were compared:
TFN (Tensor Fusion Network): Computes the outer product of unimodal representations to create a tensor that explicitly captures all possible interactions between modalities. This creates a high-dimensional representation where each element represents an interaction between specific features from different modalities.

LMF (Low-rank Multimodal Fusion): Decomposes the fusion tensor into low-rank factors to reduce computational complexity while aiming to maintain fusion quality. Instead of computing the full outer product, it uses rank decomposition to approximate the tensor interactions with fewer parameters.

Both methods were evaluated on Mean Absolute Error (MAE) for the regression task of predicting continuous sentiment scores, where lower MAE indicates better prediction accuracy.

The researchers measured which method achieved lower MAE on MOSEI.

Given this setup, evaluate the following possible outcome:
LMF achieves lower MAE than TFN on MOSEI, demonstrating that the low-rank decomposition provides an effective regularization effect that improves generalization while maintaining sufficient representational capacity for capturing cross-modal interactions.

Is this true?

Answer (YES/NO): NO